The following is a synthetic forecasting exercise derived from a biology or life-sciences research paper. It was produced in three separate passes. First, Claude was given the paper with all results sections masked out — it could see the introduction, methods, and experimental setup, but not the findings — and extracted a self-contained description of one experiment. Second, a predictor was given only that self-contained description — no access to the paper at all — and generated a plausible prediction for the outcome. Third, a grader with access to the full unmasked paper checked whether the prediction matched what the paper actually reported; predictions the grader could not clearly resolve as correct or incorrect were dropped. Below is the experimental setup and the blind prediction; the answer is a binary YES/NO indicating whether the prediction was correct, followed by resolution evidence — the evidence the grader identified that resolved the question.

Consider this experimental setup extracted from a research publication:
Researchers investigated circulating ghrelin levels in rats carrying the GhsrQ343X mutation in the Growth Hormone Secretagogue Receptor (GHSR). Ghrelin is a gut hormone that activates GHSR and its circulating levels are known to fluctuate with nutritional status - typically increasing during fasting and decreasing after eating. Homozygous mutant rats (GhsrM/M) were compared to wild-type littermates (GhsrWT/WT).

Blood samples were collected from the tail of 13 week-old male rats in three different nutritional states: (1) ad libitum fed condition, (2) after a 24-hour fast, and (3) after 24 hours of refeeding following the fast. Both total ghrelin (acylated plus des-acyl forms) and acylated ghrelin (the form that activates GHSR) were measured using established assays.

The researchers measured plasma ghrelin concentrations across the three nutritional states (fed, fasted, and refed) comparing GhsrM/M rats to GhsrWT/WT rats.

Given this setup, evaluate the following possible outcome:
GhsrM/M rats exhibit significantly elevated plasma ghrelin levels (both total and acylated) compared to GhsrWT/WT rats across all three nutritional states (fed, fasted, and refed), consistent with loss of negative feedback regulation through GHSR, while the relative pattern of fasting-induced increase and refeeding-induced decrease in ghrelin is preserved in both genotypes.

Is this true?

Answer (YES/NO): NO